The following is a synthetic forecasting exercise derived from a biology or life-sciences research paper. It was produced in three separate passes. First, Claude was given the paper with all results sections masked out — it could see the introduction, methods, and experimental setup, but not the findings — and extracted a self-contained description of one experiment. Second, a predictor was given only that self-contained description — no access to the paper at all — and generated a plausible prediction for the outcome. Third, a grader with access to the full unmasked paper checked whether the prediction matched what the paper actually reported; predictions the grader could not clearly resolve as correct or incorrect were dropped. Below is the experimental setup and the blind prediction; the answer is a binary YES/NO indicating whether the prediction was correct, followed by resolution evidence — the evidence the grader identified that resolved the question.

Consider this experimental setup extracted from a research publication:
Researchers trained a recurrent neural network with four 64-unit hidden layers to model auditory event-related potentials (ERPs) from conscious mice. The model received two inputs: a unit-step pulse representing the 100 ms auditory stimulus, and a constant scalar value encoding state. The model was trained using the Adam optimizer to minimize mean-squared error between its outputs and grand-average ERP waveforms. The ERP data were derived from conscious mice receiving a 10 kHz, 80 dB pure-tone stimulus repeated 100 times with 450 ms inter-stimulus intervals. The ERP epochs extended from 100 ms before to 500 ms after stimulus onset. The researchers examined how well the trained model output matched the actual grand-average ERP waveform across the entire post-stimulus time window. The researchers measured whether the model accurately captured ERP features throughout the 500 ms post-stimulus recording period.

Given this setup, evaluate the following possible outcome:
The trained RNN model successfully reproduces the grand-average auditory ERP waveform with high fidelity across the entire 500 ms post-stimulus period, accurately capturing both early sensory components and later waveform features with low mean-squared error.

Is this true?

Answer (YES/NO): NO